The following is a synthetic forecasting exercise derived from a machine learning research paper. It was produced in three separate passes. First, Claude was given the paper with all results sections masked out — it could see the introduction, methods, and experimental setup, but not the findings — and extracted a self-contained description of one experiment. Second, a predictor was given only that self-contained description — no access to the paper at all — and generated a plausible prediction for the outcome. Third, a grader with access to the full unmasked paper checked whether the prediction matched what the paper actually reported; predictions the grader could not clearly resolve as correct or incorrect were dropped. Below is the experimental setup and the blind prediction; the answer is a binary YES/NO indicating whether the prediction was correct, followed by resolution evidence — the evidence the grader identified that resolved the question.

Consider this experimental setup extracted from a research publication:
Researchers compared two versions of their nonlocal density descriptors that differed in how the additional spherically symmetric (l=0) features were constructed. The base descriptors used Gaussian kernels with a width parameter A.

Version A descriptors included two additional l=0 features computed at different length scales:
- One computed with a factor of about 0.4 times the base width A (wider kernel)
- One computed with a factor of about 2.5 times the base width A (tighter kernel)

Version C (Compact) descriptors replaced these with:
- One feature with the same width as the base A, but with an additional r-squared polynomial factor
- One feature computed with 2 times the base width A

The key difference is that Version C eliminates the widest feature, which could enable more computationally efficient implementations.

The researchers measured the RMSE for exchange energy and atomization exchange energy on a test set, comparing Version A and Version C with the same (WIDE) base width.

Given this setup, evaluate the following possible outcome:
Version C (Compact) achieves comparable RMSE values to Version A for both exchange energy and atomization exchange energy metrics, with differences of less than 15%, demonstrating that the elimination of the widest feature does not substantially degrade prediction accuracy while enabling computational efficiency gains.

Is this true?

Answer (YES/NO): NO